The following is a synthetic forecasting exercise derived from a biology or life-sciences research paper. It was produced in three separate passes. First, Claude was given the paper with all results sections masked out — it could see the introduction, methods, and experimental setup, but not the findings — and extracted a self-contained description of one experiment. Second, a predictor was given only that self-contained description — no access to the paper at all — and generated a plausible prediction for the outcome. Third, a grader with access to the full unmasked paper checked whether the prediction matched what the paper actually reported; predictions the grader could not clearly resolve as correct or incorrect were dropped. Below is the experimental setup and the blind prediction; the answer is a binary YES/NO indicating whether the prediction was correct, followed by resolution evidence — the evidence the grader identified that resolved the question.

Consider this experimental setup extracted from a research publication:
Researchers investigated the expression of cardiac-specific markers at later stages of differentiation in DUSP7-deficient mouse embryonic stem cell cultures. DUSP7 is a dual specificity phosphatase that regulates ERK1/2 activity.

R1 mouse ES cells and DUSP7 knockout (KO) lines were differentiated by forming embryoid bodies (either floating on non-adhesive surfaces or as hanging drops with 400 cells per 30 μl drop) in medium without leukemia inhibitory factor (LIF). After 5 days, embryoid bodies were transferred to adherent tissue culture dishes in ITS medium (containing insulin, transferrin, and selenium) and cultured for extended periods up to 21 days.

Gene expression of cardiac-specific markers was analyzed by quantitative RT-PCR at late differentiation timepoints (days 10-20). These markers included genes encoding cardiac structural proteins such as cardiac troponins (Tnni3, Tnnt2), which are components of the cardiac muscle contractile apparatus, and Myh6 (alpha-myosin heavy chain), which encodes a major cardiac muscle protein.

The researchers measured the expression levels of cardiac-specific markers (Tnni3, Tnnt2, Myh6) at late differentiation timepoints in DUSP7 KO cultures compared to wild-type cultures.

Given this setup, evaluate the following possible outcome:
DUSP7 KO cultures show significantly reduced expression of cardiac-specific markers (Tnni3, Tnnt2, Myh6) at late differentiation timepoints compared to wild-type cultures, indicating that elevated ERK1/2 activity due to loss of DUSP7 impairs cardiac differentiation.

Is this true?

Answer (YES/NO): NO